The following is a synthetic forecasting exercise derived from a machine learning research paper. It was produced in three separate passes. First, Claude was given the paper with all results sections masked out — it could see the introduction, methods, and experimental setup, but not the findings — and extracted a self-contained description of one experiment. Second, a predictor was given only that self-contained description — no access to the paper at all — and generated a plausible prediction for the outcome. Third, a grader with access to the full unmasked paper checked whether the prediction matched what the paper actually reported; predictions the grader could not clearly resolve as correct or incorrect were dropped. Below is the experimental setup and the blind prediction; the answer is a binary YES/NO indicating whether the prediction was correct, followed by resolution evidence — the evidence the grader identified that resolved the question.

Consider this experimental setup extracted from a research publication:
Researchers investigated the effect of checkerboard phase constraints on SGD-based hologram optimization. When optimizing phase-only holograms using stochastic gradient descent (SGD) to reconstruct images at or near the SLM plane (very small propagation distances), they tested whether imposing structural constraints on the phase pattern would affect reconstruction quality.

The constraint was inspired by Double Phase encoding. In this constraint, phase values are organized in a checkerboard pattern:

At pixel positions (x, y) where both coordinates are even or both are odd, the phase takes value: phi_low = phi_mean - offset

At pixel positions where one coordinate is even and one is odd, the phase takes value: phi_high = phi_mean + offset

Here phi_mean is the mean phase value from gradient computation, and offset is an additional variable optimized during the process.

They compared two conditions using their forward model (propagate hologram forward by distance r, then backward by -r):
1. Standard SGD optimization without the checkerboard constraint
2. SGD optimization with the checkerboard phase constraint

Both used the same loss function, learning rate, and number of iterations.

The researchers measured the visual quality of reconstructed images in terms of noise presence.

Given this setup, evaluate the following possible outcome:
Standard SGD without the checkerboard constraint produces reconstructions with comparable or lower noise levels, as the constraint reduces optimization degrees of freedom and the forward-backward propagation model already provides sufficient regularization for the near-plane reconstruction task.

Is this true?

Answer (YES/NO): NO